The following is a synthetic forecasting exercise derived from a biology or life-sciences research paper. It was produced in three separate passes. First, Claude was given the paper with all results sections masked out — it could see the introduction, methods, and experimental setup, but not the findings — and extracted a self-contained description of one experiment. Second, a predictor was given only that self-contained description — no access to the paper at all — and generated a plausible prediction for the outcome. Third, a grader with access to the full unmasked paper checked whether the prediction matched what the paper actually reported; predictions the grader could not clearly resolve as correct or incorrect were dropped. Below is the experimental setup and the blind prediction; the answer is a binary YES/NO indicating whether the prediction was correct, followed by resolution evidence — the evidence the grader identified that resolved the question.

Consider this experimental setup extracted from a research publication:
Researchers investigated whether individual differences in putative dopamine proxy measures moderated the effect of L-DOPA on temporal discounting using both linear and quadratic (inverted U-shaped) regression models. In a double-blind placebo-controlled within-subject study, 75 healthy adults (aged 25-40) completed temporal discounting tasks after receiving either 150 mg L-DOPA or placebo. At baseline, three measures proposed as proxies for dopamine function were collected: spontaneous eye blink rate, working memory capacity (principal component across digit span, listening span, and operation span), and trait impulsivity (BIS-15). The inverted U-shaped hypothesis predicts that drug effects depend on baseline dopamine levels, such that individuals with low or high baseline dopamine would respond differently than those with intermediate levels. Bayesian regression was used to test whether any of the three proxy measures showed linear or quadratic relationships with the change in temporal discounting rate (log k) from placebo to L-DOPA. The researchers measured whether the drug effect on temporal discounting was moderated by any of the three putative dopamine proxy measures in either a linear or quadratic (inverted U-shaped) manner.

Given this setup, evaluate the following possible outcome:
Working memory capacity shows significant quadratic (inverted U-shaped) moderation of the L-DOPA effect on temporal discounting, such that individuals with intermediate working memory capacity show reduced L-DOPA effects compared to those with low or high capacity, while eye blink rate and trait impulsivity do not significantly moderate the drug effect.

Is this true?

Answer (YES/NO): NO